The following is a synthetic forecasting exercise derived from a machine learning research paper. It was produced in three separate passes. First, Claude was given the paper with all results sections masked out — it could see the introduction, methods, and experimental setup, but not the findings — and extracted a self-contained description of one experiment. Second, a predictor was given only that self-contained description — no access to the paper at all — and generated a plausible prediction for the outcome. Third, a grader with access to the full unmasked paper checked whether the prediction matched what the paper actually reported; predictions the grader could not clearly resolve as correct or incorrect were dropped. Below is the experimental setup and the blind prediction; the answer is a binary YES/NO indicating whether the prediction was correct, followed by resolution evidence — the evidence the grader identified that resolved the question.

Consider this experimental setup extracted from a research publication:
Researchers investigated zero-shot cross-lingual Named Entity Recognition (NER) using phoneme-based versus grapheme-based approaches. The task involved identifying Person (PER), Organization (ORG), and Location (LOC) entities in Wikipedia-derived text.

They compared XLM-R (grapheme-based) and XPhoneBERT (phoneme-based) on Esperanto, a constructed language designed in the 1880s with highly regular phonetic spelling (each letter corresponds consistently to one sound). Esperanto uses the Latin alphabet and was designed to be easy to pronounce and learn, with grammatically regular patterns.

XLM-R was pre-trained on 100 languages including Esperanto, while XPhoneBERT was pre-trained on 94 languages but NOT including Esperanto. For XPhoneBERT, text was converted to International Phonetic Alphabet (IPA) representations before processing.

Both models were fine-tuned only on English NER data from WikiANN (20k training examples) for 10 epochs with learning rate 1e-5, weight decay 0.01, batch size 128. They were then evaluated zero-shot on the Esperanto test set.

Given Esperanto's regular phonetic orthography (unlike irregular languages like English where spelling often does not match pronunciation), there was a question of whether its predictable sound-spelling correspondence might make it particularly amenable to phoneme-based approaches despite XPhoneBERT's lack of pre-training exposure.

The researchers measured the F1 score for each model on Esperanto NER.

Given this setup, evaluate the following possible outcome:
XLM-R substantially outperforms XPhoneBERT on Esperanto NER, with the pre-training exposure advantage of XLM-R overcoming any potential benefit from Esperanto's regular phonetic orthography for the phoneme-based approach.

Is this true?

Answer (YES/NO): NO